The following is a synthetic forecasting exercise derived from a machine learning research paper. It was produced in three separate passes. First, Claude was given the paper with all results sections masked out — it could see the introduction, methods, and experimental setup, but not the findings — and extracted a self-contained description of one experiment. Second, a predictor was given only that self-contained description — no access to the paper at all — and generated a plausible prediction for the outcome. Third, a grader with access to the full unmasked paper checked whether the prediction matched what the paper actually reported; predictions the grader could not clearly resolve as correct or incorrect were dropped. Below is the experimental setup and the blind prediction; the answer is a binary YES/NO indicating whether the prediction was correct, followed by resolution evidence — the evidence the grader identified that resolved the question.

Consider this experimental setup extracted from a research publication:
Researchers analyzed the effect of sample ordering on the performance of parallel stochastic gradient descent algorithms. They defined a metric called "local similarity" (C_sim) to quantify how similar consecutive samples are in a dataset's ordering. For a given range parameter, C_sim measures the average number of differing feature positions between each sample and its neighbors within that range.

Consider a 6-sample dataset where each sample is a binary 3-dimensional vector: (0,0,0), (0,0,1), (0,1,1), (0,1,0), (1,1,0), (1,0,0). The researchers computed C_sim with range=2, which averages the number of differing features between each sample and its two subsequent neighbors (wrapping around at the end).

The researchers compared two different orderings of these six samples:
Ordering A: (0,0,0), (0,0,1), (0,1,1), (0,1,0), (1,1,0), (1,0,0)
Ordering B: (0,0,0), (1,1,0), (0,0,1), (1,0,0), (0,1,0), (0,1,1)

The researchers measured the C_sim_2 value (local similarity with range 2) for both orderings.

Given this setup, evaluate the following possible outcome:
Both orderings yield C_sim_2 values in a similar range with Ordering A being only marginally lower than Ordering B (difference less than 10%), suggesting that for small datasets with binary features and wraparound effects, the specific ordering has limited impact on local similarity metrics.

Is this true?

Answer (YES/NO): NO